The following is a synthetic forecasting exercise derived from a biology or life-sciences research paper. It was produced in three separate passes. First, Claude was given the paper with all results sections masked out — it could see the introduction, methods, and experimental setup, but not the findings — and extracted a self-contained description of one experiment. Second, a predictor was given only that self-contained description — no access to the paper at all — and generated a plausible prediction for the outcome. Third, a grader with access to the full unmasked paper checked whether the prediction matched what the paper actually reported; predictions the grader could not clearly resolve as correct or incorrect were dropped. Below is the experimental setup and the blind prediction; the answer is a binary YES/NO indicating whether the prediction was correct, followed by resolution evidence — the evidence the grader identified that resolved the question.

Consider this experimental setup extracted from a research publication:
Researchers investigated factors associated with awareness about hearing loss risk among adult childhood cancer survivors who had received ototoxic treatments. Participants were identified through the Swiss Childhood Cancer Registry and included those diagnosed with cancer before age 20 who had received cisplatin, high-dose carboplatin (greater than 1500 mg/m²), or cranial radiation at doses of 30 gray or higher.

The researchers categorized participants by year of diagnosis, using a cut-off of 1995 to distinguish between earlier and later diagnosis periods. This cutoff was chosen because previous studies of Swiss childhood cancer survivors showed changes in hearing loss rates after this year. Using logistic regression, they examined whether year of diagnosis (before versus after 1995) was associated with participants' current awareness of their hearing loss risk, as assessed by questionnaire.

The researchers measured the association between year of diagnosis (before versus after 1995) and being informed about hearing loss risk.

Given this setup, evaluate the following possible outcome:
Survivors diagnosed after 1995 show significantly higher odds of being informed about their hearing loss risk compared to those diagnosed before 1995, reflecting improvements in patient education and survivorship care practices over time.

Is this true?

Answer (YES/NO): YES